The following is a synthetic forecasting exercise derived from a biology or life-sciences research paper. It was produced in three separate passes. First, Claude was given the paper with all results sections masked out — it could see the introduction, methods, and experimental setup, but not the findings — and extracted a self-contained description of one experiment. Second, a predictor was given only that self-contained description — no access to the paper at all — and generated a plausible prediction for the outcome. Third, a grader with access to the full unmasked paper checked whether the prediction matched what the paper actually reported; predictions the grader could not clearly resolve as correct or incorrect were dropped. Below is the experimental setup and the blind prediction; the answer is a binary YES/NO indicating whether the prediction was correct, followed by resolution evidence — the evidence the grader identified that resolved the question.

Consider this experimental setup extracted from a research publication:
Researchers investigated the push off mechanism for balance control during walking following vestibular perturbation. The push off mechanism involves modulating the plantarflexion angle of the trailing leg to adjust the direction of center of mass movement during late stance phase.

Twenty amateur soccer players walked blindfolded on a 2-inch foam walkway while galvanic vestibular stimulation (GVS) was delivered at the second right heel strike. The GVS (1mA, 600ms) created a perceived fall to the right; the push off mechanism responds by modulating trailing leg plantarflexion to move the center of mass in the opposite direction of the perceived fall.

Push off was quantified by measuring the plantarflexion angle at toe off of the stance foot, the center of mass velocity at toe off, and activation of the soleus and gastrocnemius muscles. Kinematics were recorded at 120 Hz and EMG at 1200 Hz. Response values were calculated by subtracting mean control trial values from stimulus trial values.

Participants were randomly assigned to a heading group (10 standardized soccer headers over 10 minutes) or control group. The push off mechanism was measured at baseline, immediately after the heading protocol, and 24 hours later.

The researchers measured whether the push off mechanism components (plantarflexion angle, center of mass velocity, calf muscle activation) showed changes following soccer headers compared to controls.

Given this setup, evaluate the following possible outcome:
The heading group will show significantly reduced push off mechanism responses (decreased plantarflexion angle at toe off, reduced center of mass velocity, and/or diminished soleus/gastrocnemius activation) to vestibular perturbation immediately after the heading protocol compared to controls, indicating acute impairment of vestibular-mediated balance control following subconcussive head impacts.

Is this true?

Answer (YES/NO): NO